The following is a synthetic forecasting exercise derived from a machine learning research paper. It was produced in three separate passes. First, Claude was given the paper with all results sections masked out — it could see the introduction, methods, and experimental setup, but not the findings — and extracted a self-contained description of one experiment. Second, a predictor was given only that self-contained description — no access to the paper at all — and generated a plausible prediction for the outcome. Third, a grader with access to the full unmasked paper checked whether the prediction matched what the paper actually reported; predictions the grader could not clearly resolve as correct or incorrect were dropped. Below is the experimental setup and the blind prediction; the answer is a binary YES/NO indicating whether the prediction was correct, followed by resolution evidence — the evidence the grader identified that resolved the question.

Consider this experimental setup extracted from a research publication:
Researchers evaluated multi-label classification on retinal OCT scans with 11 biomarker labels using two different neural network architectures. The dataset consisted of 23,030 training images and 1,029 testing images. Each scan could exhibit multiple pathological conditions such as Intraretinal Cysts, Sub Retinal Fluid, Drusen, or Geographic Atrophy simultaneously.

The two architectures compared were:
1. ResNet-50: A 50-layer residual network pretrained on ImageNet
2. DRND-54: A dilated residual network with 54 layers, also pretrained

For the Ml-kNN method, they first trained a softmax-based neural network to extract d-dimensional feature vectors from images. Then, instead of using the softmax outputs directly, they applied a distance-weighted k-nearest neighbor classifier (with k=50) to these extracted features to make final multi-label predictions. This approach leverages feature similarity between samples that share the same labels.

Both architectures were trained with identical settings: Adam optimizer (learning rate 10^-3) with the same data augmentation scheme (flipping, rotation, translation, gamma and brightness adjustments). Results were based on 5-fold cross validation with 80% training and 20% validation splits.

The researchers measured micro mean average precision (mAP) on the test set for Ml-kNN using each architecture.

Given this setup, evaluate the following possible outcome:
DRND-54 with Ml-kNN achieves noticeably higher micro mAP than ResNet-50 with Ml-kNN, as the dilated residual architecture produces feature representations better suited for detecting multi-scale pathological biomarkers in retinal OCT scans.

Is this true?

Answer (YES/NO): YES